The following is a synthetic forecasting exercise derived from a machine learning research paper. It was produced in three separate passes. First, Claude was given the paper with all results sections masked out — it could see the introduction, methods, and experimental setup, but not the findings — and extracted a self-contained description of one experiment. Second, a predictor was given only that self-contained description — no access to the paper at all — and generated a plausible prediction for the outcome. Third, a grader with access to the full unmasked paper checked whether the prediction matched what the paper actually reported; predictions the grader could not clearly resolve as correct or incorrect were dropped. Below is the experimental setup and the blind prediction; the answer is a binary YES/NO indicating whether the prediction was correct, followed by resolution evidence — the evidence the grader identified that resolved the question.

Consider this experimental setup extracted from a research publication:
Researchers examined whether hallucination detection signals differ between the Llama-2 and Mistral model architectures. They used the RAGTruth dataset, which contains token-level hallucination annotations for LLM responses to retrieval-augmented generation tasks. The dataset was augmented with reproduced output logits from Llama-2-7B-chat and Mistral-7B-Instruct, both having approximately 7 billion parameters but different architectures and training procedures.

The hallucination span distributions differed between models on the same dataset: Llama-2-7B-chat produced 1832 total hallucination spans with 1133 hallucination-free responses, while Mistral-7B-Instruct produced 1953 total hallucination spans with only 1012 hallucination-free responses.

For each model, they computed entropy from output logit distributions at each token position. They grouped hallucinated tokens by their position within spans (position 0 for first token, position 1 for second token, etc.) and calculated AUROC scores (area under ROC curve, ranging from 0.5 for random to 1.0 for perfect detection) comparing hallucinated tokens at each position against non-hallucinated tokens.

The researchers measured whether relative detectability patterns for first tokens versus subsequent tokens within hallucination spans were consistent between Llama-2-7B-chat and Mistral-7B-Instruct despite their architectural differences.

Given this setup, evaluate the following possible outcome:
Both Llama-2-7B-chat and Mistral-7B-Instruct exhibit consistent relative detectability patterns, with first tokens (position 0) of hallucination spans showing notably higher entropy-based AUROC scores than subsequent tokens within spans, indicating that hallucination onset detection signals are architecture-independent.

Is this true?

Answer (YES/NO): YES